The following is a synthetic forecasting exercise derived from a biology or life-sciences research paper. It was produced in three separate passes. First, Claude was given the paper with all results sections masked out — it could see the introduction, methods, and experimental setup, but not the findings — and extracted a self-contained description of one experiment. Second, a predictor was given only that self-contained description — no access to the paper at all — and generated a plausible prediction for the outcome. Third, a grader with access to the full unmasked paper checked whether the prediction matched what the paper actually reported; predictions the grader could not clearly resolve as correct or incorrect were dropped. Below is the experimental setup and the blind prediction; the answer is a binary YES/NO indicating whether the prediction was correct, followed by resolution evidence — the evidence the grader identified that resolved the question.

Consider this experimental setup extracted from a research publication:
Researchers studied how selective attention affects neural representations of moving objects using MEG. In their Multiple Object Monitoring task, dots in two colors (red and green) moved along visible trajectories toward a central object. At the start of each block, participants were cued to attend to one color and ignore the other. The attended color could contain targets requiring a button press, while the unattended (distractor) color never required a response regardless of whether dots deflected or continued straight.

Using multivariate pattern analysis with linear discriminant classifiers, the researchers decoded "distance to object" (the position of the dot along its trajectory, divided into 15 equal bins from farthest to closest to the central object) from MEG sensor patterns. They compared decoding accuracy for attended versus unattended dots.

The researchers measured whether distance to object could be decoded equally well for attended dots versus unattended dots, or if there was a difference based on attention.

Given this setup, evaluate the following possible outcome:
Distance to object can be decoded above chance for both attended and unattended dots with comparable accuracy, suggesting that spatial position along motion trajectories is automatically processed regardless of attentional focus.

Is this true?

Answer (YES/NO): NO